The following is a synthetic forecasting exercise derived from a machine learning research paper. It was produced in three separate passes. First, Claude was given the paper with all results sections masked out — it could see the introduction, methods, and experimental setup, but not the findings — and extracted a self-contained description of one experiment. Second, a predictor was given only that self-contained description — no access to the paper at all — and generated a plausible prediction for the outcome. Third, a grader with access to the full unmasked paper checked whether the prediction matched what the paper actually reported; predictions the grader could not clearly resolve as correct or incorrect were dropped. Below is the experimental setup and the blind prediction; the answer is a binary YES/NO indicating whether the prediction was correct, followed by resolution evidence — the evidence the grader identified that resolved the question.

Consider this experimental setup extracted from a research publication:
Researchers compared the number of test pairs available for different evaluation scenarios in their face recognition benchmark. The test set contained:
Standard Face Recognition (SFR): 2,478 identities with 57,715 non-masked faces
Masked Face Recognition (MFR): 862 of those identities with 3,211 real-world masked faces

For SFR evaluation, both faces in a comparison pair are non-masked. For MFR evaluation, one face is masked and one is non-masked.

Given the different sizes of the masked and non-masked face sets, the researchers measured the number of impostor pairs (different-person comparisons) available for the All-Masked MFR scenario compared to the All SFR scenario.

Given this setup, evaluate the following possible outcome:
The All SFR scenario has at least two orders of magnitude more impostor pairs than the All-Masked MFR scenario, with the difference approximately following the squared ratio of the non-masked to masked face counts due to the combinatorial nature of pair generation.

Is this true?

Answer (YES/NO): NO